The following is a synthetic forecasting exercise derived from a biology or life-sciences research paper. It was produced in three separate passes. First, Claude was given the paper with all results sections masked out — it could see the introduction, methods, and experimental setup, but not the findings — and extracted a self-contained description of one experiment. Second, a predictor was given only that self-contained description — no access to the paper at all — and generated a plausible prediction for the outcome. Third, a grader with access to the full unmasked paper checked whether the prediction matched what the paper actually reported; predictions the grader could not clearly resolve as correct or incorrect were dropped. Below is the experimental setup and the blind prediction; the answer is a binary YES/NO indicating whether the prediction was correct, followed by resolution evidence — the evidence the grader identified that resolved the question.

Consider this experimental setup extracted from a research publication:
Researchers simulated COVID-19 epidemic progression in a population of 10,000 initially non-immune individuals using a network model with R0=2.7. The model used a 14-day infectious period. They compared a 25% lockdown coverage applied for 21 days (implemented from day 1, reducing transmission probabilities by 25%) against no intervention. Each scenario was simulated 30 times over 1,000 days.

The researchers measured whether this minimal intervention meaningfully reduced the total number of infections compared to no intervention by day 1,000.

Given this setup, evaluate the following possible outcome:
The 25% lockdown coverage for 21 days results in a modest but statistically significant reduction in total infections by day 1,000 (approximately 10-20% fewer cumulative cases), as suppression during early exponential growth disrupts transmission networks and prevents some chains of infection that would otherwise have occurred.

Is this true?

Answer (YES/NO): NO